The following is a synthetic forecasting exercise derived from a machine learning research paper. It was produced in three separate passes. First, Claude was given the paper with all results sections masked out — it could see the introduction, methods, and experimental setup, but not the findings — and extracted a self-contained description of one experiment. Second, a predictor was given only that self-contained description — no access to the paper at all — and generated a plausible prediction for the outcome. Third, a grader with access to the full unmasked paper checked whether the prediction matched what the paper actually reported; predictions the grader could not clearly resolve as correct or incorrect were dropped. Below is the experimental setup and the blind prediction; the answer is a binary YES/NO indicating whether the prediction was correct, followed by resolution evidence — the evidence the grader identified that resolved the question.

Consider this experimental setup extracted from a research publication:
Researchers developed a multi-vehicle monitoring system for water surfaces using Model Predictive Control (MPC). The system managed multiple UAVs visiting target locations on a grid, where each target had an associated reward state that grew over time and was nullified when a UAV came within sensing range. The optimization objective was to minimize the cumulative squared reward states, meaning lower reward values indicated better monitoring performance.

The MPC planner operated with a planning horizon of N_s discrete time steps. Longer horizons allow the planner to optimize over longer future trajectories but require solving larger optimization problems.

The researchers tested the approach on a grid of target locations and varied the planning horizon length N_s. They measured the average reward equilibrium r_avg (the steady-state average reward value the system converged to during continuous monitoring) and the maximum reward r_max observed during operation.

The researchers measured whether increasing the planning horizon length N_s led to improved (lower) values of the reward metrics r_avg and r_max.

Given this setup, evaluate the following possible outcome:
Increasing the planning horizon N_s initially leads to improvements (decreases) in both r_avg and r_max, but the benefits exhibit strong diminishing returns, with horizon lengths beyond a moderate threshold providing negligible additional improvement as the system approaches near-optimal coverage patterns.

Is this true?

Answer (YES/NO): NO